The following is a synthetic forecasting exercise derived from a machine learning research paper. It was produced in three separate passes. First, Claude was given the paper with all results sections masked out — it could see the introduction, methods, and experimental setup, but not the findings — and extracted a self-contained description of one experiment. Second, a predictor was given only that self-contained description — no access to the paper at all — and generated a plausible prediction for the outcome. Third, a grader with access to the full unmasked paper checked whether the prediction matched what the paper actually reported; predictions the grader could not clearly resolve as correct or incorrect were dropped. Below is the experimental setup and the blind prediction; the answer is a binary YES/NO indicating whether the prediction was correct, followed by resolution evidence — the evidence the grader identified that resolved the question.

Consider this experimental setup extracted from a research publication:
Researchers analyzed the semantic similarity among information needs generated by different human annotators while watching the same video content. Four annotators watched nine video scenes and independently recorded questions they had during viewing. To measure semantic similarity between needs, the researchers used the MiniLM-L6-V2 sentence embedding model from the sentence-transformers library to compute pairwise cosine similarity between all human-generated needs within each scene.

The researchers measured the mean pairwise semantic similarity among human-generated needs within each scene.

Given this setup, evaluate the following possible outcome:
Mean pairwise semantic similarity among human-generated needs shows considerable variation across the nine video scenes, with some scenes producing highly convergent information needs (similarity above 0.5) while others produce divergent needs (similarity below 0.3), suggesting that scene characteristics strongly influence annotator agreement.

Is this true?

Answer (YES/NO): NO